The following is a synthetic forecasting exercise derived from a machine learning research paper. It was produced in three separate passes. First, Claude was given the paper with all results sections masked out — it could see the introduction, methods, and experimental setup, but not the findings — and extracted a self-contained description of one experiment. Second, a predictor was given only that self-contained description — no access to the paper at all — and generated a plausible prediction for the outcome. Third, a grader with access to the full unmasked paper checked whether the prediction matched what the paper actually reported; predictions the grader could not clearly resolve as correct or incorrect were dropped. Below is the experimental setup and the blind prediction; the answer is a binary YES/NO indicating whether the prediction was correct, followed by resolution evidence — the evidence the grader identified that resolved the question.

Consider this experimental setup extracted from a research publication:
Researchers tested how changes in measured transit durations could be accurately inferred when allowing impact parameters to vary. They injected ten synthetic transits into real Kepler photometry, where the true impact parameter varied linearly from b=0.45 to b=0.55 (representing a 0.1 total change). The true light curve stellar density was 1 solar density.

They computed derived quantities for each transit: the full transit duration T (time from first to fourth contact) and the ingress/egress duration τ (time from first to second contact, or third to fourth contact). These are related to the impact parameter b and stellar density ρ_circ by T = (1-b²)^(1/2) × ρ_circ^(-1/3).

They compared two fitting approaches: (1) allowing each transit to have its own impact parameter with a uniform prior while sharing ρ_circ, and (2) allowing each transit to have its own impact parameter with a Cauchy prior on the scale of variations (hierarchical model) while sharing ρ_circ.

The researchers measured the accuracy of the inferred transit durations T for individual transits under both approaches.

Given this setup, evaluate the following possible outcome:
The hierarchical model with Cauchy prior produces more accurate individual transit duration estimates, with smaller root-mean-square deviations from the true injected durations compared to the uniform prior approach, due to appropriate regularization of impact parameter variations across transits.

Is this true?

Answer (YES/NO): NO